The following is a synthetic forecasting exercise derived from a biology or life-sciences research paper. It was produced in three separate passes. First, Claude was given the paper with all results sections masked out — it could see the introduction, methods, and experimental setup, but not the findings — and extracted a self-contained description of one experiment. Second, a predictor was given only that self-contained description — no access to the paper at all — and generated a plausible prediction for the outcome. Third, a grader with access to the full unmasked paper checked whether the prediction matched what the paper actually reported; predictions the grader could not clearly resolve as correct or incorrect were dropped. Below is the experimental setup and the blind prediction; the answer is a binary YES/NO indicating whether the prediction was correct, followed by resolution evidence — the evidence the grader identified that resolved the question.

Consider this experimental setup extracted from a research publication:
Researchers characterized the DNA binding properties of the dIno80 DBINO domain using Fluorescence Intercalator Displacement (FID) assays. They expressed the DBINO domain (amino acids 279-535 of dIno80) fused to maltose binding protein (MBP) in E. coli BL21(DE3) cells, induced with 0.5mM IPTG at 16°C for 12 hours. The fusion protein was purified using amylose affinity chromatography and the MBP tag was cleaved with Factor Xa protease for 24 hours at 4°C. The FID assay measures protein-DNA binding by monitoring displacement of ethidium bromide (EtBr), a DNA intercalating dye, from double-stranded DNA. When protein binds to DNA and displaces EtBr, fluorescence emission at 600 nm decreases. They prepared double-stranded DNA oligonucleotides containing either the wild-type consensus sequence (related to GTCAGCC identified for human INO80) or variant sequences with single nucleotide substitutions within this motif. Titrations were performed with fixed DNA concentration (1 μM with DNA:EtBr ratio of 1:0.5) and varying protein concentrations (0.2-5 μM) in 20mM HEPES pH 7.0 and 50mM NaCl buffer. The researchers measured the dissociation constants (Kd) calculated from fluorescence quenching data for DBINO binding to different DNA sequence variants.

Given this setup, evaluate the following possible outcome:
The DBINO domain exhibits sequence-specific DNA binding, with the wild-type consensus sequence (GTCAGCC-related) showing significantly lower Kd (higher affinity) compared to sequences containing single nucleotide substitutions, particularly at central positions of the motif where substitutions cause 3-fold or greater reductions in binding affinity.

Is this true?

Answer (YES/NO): NO